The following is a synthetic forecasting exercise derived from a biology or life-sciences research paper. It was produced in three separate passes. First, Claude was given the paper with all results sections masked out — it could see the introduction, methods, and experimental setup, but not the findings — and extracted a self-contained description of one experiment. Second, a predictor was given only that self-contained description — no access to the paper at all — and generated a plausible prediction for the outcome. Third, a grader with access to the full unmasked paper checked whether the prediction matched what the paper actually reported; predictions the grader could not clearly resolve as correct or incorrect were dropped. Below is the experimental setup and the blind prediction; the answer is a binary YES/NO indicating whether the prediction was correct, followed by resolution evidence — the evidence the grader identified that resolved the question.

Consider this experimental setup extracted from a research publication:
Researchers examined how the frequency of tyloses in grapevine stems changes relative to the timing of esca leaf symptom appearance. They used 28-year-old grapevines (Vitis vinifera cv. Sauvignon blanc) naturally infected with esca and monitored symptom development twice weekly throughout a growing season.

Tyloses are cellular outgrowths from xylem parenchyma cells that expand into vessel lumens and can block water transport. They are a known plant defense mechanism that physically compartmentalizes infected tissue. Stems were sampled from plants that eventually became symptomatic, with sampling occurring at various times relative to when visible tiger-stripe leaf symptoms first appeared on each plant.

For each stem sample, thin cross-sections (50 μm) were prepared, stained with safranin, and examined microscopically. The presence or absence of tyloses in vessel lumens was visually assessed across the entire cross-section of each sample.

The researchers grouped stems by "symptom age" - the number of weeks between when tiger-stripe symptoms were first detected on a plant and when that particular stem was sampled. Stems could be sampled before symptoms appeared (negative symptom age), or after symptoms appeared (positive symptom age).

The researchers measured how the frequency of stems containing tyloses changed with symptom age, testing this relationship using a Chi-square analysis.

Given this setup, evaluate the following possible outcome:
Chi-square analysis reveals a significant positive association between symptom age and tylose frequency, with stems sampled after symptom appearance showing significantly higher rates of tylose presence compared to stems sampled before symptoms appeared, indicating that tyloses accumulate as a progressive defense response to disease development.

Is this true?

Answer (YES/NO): NO